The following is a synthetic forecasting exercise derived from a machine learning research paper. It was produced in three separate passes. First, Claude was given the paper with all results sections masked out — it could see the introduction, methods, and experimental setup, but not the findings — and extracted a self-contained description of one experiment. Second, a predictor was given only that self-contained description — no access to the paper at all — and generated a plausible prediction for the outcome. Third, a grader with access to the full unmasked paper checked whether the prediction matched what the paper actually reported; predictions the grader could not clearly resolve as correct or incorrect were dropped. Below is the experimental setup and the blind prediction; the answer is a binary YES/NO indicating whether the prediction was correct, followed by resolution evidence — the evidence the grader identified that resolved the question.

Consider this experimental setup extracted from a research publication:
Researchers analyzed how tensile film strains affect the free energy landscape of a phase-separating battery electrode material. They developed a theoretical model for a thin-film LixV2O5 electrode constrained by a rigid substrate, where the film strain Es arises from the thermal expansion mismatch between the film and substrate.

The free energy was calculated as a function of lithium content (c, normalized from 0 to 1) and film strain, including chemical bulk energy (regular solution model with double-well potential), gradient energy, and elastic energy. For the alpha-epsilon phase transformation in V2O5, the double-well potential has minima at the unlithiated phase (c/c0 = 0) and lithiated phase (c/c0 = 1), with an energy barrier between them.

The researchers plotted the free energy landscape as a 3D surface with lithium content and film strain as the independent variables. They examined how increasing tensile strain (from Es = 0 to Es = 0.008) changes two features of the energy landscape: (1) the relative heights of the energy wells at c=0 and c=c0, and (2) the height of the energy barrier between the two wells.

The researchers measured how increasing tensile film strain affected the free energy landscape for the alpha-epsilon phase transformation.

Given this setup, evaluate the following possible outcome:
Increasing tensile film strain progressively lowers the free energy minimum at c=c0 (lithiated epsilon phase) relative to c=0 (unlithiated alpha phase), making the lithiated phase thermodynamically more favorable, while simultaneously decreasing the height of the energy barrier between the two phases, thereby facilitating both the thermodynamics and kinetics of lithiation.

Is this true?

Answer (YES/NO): NO